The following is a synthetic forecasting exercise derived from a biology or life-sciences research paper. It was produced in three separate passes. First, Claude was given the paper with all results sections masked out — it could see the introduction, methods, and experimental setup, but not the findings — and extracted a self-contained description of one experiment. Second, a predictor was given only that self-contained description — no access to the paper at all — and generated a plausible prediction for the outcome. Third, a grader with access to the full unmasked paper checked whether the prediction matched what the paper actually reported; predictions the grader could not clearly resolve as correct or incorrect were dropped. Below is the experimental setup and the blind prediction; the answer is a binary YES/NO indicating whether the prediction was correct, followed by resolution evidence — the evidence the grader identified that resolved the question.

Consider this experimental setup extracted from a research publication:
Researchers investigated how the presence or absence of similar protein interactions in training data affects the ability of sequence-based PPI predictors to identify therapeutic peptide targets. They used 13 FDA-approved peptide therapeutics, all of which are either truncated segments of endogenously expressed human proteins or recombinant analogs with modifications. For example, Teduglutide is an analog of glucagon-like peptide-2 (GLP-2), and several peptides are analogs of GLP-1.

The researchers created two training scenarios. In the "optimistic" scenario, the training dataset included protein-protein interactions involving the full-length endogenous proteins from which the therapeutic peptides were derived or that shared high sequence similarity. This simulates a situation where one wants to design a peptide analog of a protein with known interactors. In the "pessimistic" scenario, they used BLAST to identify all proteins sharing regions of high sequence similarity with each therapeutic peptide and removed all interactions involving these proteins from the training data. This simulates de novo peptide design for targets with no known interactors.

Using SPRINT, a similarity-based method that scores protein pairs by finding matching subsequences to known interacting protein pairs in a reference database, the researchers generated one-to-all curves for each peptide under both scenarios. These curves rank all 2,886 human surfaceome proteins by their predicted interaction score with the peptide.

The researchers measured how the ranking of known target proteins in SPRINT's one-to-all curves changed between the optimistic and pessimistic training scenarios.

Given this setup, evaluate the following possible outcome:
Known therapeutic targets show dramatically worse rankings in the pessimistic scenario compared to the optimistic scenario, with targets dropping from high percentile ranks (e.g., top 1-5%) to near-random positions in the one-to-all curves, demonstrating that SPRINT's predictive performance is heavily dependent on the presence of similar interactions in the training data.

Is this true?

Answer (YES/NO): NO